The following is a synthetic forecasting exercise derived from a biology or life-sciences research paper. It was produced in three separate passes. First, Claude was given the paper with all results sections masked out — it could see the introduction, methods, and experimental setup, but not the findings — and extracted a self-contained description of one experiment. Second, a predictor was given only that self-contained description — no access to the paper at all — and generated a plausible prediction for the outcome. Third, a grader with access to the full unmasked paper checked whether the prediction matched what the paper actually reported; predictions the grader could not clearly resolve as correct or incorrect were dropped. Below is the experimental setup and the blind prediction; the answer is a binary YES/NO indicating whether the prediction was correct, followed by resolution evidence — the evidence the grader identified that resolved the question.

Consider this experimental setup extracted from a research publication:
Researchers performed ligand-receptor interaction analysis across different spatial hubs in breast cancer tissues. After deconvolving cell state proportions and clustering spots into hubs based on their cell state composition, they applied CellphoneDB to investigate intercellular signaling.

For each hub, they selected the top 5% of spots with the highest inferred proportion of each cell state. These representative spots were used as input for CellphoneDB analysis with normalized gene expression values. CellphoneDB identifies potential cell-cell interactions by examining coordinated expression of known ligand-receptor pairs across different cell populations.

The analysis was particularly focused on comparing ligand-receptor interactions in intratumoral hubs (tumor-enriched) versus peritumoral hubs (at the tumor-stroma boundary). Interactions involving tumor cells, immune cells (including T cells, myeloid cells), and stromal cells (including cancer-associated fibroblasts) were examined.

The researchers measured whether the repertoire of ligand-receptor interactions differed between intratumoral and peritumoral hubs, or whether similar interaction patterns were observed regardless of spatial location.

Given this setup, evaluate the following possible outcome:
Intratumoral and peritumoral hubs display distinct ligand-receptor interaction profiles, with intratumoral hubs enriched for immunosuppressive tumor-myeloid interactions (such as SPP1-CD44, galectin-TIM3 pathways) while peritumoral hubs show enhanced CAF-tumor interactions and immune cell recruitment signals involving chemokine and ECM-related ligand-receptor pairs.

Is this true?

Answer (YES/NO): NO